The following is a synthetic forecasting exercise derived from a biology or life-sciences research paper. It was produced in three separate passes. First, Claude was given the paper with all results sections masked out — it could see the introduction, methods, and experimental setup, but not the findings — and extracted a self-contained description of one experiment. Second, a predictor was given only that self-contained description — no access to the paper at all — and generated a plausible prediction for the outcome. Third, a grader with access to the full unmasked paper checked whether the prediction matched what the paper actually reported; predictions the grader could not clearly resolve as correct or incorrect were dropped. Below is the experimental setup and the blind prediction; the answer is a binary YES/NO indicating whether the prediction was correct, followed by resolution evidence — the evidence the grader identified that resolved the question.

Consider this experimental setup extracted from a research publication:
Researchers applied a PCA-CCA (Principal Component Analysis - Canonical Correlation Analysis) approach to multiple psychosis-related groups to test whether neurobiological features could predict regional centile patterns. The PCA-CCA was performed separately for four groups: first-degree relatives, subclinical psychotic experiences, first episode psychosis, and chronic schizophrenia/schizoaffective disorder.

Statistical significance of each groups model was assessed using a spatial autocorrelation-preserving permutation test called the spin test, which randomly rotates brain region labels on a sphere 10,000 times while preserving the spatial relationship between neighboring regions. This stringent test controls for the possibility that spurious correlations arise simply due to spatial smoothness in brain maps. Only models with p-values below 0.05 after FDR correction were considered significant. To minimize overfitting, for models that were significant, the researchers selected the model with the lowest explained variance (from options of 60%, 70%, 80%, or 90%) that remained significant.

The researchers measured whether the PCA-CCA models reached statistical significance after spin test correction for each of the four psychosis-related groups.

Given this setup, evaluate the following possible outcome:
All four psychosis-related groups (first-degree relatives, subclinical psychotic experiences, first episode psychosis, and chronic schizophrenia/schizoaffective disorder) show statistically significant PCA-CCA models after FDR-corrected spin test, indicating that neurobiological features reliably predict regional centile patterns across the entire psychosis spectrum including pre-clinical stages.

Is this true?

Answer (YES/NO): NO